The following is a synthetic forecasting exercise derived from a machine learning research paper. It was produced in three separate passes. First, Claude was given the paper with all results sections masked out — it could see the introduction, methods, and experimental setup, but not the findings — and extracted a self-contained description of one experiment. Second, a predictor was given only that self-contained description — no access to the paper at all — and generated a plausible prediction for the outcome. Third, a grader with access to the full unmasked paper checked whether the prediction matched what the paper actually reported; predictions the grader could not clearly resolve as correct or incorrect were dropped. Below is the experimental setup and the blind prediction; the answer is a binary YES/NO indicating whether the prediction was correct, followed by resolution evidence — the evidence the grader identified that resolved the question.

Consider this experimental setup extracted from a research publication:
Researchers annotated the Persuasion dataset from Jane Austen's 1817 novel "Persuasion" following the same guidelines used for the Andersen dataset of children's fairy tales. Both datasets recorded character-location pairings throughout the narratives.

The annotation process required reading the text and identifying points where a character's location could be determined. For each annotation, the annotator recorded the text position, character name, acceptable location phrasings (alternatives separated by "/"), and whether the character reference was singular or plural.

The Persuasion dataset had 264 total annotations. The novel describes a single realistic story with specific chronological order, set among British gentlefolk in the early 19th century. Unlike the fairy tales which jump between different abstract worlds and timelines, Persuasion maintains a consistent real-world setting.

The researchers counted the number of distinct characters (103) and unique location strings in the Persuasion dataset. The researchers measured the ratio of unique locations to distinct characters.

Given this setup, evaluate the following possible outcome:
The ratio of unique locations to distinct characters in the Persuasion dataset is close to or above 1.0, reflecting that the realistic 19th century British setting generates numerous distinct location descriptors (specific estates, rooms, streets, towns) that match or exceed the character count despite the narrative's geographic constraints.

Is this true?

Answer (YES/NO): NO